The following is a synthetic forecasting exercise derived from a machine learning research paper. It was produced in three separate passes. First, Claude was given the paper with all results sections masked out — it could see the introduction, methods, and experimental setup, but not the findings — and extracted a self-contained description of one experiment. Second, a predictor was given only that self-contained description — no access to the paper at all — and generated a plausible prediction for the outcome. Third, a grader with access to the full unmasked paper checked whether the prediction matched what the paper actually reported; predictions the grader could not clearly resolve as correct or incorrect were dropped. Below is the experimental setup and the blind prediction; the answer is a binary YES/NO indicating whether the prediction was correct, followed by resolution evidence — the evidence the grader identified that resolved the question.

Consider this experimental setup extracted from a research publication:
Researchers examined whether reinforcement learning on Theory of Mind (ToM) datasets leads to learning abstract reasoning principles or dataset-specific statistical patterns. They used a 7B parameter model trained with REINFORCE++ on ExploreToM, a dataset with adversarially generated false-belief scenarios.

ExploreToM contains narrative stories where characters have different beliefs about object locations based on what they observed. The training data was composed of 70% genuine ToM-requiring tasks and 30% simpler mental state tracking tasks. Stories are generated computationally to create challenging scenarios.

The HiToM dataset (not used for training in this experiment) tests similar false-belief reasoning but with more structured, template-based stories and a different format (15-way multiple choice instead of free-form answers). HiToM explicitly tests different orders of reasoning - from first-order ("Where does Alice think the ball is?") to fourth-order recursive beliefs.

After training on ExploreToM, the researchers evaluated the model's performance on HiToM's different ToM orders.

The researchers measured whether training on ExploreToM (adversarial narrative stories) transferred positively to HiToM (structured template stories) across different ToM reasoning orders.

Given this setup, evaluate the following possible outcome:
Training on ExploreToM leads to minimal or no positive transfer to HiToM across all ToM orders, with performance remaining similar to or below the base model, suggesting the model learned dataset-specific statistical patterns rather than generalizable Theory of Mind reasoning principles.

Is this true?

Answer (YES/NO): YES